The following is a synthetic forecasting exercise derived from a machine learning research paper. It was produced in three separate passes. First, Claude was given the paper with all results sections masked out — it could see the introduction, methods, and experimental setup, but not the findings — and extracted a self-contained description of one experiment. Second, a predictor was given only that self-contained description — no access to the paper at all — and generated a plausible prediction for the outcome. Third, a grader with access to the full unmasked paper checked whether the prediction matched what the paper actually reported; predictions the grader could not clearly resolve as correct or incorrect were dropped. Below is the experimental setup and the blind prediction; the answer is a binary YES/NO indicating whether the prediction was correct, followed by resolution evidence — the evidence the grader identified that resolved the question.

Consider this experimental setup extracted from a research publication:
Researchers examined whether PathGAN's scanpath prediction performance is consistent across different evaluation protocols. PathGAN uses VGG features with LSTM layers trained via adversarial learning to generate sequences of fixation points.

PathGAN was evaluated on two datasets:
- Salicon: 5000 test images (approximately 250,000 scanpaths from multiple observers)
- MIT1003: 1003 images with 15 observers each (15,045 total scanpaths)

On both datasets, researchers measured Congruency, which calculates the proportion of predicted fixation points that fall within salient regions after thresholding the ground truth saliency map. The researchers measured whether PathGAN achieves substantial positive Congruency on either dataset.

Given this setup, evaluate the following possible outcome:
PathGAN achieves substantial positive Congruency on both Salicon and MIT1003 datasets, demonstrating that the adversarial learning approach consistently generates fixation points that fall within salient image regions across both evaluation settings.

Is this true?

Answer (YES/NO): NO